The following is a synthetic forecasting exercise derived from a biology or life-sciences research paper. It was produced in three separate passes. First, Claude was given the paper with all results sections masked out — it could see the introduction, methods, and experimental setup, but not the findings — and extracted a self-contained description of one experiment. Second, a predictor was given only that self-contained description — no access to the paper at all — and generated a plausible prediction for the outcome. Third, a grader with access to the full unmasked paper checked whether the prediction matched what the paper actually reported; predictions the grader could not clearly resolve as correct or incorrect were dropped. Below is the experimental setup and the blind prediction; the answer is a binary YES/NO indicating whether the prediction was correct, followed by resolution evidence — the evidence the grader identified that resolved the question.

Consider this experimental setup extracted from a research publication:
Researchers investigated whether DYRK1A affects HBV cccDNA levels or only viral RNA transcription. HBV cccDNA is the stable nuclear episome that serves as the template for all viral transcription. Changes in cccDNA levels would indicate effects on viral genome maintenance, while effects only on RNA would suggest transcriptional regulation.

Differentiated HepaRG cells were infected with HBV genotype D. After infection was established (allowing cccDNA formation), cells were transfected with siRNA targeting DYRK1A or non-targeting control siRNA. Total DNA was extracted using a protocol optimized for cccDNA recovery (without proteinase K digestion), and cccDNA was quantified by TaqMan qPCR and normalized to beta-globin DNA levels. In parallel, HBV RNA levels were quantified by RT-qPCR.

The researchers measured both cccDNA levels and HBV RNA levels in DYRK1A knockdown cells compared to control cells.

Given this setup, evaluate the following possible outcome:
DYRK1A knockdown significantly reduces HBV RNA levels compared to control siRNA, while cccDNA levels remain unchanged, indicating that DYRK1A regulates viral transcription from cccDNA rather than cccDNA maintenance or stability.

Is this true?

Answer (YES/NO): YES